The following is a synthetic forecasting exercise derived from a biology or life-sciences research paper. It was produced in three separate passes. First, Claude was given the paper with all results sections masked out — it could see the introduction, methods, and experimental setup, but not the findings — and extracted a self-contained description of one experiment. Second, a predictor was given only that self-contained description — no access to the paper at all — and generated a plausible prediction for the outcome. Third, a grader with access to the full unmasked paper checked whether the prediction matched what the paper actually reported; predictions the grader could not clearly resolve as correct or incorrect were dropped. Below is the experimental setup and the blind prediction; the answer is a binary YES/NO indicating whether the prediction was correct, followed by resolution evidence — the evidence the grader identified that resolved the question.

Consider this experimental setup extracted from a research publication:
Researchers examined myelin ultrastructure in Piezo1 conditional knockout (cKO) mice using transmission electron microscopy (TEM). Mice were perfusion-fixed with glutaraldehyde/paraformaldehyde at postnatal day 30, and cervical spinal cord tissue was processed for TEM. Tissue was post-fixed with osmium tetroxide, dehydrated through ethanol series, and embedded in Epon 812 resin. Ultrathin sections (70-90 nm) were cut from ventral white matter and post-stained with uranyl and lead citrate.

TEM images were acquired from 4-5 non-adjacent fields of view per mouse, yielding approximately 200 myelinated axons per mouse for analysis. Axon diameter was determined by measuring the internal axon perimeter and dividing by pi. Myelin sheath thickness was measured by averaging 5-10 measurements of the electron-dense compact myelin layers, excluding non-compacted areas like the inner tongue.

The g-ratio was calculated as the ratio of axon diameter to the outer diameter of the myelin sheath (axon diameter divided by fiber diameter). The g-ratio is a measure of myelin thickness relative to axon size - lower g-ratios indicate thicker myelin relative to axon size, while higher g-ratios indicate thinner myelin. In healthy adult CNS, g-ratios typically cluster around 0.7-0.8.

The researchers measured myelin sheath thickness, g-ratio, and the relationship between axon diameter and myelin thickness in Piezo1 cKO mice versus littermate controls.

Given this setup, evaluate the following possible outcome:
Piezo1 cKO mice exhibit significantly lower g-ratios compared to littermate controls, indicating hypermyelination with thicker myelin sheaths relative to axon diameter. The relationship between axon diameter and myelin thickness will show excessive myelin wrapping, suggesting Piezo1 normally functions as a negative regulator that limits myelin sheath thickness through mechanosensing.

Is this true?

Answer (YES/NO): NO